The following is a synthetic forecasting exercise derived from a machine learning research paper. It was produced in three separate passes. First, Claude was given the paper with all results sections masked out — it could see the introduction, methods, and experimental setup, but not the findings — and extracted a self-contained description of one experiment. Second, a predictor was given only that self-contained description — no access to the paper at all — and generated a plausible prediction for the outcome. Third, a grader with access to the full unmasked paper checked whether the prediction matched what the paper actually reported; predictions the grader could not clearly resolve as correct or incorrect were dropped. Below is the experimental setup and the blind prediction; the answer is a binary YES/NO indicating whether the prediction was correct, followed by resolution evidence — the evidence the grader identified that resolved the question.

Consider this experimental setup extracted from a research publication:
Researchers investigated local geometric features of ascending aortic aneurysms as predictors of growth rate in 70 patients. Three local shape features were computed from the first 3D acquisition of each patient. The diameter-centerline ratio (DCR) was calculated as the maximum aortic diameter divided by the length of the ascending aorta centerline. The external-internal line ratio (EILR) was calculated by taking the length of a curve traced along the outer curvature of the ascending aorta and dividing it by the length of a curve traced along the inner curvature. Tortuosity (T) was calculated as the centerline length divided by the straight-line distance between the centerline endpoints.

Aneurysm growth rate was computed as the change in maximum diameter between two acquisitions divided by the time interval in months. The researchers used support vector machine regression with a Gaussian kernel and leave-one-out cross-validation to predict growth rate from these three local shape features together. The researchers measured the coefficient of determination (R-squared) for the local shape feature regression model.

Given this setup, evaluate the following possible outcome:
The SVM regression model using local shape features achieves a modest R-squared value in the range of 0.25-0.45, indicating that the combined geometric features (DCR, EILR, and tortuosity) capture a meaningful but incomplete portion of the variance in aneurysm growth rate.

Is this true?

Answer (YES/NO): YES